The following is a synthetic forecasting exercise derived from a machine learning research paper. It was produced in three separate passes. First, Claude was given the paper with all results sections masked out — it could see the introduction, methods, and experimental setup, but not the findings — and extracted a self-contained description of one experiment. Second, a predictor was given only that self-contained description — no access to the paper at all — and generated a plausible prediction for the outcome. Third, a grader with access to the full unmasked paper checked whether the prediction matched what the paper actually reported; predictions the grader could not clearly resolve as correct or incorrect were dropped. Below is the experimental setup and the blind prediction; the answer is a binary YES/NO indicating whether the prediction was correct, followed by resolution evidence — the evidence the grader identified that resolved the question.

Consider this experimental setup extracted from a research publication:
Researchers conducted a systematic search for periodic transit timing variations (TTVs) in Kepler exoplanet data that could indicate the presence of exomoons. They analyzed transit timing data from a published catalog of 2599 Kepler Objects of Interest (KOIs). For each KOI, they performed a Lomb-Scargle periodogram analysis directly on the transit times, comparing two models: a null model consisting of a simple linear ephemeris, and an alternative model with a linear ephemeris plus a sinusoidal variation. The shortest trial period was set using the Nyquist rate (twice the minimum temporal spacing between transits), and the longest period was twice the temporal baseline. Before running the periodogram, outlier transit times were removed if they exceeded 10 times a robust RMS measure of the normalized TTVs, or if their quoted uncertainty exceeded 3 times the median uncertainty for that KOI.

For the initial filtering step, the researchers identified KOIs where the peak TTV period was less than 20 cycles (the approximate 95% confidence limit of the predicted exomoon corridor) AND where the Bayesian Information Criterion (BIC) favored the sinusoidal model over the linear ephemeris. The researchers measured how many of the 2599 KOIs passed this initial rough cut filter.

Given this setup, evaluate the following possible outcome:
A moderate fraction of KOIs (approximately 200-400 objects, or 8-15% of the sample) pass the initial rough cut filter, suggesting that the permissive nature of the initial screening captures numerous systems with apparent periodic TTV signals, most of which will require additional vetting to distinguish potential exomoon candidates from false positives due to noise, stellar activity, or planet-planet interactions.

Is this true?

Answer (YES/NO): NO